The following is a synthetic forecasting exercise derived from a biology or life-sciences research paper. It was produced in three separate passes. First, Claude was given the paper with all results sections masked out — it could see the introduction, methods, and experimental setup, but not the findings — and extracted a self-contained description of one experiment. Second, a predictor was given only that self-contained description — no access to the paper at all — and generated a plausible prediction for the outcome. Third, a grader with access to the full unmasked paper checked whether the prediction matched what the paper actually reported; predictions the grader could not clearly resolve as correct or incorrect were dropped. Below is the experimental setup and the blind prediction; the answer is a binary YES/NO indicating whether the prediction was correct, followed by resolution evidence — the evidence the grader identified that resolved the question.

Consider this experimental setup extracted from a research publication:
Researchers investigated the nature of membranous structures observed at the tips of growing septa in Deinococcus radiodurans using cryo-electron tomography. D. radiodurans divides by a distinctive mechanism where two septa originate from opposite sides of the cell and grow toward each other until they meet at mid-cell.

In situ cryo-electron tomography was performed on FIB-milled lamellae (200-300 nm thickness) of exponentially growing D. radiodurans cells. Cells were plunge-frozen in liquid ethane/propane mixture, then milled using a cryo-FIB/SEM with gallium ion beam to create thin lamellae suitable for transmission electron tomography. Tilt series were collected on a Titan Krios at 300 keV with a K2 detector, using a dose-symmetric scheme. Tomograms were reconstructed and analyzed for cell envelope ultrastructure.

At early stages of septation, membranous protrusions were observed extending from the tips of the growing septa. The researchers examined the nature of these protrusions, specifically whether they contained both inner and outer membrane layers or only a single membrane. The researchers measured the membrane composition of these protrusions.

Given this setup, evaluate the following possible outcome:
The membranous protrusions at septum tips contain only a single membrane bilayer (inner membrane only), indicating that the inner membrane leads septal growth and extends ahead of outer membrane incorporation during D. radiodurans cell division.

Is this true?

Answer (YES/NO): NO